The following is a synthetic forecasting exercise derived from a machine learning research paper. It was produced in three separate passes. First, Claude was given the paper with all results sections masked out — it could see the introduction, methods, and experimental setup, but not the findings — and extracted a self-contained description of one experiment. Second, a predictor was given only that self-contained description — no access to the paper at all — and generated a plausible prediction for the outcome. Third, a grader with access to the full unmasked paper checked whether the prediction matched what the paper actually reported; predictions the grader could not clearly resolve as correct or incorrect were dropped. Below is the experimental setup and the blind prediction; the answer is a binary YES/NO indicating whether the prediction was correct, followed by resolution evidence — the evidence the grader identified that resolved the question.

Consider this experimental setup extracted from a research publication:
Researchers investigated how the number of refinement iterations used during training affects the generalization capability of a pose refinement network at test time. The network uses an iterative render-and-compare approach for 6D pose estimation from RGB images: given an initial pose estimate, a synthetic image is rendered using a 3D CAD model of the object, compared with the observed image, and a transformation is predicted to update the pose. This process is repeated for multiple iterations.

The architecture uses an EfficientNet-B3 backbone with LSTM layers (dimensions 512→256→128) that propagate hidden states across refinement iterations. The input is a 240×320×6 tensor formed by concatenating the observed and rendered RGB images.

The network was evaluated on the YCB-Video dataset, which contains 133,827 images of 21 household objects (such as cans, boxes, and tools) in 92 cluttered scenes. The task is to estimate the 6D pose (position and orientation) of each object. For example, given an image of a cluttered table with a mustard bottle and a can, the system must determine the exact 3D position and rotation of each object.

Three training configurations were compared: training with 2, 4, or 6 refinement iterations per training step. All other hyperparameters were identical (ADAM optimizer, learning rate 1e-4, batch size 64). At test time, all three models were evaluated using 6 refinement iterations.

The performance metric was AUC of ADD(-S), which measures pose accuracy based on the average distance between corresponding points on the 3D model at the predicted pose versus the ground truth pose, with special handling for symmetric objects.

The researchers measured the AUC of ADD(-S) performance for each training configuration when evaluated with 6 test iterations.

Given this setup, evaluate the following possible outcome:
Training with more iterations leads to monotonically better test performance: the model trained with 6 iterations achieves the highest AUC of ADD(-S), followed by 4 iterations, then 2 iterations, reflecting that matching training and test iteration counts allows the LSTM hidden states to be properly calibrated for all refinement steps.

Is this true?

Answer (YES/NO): YES